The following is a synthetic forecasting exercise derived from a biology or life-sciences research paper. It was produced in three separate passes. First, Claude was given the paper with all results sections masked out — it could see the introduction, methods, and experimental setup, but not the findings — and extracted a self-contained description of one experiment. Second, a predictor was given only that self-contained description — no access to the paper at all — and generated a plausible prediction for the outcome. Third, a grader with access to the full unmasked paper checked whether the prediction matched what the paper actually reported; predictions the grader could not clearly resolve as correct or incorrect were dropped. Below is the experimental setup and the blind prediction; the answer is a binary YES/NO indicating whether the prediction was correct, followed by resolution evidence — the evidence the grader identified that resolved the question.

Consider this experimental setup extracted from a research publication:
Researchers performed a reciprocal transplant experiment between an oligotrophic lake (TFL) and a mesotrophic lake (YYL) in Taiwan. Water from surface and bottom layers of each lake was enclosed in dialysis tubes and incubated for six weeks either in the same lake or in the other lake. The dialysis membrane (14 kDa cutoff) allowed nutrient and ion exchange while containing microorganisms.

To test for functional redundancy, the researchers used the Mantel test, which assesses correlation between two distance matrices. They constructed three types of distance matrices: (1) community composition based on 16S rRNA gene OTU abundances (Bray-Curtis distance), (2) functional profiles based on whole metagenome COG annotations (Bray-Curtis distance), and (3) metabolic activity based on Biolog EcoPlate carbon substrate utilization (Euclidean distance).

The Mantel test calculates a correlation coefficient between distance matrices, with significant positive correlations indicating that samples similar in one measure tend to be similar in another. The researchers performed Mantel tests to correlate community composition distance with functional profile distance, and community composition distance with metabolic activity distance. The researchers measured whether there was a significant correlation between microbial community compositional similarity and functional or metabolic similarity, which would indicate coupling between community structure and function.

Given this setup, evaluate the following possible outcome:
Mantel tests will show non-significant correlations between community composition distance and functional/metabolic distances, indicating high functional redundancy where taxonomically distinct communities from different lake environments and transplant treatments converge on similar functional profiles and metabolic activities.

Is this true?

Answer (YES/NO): NO